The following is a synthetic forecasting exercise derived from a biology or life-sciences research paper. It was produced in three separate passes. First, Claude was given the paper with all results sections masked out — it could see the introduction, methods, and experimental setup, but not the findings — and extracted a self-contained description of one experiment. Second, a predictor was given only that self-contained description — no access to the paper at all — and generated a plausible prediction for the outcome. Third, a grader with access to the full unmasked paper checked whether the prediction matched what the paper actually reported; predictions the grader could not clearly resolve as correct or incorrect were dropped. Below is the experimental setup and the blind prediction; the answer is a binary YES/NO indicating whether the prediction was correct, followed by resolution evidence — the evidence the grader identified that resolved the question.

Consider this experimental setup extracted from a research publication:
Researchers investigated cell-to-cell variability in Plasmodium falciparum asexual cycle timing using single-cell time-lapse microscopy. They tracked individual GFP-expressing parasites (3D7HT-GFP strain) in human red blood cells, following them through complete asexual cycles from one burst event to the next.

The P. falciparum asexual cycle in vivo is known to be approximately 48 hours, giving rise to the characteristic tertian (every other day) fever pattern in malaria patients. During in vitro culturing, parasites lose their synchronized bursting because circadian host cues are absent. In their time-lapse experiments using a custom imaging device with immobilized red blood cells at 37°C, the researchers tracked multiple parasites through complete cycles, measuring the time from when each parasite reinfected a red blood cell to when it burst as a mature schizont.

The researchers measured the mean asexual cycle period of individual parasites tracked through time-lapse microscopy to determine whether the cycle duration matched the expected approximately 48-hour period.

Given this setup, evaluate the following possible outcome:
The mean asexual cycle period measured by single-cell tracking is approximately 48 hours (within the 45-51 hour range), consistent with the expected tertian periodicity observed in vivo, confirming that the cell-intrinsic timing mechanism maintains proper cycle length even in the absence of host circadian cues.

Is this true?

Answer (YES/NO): NO